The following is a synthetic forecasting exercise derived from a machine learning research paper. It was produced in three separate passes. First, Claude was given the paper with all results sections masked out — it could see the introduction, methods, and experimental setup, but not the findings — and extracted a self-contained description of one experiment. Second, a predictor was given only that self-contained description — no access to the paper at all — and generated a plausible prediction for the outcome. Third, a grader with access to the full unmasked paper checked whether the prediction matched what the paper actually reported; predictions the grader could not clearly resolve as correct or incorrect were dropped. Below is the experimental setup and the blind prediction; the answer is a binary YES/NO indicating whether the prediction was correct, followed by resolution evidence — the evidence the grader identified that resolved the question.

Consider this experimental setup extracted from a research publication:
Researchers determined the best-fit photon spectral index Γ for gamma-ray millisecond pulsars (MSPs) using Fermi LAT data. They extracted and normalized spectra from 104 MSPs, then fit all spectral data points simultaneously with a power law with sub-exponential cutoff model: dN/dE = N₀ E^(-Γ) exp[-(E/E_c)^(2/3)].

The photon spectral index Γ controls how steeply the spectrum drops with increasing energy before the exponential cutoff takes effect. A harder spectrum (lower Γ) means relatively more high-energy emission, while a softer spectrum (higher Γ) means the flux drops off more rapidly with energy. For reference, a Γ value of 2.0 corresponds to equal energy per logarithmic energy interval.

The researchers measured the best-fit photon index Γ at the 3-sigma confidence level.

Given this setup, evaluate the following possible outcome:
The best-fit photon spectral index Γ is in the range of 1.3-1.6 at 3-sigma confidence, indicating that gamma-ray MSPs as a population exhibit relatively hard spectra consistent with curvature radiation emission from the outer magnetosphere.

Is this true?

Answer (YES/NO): NO